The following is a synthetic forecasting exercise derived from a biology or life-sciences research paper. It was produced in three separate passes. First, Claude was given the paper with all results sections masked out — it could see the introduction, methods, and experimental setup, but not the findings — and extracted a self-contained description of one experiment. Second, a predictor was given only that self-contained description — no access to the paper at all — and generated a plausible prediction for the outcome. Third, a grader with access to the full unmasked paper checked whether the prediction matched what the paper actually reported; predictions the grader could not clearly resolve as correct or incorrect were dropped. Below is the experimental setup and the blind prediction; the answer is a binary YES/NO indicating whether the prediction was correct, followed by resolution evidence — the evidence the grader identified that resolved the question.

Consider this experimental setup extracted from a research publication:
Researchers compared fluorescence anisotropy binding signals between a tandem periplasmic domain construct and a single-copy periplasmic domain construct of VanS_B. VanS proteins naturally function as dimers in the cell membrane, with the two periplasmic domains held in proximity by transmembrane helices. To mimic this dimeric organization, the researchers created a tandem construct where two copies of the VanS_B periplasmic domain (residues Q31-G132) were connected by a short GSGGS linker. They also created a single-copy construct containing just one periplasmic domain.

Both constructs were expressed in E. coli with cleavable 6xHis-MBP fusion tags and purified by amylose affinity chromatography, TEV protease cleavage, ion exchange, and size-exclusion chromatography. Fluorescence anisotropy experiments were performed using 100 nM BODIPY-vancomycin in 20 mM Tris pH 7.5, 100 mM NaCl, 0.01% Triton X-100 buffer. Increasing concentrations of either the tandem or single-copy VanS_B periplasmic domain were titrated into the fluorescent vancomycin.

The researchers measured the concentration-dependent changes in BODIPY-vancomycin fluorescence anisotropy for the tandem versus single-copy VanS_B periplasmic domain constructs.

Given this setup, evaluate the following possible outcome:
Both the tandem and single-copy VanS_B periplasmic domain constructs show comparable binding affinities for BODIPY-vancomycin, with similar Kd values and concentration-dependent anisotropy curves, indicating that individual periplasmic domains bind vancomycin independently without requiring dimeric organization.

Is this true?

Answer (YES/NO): NO